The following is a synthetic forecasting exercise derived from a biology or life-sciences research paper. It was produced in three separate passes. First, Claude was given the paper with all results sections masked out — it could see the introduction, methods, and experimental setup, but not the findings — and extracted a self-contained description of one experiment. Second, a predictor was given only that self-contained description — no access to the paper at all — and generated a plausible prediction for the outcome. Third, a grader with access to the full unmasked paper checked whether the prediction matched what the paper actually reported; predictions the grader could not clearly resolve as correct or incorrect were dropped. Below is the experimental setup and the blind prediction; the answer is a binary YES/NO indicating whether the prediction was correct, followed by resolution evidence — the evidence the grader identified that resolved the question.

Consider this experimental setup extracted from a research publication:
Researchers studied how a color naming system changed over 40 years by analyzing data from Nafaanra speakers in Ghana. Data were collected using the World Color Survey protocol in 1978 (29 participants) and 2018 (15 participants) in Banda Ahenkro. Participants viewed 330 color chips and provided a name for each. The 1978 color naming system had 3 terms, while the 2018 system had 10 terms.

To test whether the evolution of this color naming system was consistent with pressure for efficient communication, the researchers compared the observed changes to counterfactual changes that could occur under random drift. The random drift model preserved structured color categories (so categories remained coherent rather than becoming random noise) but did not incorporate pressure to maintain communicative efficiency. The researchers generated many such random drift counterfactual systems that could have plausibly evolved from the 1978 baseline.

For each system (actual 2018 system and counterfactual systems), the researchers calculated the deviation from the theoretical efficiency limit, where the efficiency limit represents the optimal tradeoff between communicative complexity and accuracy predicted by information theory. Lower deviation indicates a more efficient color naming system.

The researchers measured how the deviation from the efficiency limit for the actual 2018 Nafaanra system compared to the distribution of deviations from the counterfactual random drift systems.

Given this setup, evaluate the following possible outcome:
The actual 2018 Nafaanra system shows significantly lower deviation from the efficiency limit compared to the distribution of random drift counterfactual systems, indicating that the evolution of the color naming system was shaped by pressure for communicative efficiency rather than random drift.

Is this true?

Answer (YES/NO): YES